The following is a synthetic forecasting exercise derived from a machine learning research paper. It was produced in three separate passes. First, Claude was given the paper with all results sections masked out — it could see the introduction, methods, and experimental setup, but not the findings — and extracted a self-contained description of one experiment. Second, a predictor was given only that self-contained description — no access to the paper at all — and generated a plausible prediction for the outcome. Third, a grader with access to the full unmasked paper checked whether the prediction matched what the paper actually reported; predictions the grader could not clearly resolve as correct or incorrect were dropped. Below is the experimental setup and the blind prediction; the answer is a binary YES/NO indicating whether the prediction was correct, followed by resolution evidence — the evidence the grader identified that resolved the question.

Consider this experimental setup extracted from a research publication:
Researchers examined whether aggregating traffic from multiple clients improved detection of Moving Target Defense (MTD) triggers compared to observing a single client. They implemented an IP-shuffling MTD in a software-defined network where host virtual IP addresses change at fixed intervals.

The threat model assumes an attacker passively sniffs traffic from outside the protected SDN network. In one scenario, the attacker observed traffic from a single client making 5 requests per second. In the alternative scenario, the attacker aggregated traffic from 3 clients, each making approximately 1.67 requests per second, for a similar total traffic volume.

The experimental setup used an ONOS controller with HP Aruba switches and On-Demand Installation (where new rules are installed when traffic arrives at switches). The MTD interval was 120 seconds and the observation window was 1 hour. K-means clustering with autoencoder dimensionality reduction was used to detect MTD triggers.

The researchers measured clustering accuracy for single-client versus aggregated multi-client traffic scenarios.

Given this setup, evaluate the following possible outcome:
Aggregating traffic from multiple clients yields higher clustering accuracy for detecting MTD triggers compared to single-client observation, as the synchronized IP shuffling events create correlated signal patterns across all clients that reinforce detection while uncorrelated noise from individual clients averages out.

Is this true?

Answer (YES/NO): NO